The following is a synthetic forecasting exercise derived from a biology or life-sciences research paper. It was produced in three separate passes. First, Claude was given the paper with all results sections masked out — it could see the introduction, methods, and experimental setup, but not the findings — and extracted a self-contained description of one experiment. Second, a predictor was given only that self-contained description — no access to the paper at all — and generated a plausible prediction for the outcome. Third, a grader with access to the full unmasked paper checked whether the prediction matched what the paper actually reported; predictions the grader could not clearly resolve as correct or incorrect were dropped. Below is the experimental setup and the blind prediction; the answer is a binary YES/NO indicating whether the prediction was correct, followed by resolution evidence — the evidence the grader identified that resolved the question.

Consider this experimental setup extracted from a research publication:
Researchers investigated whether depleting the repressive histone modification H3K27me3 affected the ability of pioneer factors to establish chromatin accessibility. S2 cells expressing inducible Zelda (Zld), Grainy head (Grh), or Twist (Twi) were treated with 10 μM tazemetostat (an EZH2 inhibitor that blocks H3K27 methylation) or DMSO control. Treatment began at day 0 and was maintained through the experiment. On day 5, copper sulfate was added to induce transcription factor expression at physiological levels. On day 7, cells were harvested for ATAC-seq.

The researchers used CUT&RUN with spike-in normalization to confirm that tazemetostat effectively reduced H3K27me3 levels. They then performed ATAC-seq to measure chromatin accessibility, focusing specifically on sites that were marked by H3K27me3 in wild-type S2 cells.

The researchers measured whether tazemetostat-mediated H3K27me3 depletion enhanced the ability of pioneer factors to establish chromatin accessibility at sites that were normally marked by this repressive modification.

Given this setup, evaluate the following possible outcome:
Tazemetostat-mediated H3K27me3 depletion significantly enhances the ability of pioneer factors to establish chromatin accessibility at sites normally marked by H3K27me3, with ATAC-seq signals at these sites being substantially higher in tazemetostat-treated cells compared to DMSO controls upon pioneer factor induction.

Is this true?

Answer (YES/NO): NO